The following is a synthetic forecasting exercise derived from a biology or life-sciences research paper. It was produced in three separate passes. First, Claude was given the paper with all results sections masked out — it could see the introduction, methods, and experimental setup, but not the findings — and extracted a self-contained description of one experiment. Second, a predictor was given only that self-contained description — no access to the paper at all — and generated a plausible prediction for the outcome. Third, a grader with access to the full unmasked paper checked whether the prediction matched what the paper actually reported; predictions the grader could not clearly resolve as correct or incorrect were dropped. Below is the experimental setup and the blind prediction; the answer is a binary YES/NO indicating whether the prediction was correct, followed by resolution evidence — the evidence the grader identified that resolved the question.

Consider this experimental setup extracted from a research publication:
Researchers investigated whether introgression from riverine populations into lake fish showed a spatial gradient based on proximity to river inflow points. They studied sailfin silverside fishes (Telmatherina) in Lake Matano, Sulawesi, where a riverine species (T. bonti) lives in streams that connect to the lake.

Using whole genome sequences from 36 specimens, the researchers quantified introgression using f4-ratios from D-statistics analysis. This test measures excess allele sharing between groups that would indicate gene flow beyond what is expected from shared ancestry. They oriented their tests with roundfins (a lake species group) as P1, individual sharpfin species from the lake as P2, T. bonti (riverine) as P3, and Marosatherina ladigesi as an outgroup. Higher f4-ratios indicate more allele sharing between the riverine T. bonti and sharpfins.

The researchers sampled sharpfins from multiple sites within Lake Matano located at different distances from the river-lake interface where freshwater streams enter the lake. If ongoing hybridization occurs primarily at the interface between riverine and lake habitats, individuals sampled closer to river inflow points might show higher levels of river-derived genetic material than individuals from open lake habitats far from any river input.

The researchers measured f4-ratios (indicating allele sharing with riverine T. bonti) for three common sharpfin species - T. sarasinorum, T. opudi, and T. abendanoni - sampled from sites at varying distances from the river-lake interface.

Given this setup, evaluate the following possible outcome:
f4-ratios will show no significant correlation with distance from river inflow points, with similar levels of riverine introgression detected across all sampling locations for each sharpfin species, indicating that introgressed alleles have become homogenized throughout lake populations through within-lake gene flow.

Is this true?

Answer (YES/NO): NO